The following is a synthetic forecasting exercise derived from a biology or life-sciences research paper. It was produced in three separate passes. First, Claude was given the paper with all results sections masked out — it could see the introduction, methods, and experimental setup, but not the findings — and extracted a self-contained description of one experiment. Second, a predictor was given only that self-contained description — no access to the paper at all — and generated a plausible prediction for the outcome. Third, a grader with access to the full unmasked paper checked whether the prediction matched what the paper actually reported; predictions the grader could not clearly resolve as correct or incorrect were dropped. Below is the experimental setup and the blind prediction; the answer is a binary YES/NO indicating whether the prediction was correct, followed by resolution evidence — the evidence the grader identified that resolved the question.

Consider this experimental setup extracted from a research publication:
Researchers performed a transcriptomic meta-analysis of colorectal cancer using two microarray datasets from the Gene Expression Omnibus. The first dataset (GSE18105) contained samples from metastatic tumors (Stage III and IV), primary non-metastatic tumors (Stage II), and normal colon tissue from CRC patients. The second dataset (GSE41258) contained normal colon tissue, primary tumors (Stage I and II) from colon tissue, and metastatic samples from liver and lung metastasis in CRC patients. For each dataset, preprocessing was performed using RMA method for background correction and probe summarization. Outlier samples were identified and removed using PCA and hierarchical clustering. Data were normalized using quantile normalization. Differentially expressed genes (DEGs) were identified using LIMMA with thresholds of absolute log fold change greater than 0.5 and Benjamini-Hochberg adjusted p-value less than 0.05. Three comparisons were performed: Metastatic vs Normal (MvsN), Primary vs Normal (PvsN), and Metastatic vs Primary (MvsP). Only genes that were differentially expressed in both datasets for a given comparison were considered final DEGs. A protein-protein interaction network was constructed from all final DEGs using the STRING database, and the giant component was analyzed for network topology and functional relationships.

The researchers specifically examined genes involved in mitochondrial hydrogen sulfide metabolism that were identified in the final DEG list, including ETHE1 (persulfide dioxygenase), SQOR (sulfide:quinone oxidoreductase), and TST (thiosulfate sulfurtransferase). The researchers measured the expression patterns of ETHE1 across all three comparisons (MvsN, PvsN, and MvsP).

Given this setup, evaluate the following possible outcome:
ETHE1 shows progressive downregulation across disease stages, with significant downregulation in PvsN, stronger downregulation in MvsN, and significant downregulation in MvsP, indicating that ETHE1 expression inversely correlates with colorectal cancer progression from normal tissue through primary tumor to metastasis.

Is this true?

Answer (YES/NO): NO